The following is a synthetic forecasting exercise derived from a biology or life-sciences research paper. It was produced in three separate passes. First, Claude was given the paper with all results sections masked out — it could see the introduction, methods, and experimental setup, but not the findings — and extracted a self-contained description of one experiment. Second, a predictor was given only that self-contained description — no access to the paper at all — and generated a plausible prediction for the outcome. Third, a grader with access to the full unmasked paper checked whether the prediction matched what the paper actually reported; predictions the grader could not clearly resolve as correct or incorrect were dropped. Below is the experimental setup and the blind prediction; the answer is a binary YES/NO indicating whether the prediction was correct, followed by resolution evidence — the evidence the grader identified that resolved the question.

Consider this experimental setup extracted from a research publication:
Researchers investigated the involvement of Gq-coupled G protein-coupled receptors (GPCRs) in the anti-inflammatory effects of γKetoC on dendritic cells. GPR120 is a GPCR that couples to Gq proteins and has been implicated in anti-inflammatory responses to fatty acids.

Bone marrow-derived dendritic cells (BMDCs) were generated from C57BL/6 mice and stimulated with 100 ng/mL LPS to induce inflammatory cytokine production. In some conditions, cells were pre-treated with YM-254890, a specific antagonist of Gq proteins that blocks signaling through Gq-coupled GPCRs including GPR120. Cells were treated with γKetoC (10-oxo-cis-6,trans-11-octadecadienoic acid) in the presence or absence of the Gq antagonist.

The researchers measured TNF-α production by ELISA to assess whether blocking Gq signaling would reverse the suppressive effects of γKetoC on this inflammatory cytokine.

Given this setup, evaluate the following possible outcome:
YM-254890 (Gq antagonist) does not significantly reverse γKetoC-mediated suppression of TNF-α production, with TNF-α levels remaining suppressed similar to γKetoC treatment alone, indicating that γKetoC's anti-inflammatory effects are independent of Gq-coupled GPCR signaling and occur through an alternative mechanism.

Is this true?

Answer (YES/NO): NO